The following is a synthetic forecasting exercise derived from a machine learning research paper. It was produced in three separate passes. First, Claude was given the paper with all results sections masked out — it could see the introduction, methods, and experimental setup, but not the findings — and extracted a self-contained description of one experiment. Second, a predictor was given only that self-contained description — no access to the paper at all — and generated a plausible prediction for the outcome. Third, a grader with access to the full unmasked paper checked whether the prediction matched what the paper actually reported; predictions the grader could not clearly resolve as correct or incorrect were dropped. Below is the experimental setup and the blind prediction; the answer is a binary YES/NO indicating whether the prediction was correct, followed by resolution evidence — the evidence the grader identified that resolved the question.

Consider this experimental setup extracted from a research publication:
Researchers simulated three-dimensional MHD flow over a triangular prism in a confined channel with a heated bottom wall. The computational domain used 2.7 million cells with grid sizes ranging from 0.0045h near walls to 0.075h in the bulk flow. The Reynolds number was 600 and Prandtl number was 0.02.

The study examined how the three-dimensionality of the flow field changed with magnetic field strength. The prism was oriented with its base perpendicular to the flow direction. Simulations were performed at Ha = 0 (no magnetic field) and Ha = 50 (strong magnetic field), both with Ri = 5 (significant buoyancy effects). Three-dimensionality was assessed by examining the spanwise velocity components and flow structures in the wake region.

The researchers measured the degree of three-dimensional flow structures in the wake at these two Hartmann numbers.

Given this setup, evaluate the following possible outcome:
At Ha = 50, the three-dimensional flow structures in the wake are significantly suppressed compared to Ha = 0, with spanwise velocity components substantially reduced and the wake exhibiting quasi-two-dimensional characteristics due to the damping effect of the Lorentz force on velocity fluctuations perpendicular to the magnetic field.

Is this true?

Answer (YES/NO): YES